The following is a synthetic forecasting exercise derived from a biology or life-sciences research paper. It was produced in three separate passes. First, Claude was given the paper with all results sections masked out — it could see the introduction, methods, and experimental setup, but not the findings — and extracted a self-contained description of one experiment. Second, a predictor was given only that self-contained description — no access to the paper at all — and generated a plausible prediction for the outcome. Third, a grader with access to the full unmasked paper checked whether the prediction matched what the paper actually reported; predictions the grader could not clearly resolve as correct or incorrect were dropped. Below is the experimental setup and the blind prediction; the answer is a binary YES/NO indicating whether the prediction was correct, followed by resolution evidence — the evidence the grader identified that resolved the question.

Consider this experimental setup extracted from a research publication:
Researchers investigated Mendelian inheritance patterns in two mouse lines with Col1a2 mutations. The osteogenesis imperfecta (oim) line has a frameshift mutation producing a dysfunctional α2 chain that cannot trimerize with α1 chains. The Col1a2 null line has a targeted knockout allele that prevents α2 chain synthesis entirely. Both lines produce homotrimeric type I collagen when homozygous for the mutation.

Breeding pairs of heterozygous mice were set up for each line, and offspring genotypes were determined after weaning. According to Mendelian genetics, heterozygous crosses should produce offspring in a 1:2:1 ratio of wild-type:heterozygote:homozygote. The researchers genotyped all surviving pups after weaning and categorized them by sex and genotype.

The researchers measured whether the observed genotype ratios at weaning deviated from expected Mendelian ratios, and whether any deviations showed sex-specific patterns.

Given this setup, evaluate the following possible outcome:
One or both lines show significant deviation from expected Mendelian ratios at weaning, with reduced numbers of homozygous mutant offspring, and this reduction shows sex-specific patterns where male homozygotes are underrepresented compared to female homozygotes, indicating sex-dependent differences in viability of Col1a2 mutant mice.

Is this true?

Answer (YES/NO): NO